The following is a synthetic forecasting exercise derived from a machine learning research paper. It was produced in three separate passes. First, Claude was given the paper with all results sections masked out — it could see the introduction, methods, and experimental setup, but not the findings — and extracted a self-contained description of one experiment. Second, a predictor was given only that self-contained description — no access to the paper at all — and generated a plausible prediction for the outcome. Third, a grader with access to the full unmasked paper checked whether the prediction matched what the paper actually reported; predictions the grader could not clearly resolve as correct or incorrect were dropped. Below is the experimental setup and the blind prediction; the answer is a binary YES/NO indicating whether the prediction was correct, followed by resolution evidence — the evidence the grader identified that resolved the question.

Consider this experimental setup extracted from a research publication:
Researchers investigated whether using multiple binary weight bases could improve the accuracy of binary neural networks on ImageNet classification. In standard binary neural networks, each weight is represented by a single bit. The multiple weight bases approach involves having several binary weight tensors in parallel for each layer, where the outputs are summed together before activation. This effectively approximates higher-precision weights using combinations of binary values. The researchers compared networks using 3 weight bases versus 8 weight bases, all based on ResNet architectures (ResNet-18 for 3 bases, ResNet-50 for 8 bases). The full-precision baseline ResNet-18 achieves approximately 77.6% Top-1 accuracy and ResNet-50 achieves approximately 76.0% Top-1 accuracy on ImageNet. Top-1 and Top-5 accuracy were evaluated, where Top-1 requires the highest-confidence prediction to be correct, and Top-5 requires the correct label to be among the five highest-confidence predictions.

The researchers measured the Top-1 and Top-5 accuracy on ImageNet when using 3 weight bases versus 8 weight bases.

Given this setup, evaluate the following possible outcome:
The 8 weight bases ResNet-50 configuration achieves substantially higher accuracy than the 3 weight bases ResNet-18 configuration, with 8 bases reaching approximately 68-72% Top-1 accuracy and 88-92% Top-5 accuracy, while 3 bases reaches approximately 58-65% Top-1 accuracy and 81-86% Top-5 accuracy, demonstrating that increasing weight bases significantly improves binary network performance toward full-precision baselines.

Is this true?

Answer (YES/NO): NO